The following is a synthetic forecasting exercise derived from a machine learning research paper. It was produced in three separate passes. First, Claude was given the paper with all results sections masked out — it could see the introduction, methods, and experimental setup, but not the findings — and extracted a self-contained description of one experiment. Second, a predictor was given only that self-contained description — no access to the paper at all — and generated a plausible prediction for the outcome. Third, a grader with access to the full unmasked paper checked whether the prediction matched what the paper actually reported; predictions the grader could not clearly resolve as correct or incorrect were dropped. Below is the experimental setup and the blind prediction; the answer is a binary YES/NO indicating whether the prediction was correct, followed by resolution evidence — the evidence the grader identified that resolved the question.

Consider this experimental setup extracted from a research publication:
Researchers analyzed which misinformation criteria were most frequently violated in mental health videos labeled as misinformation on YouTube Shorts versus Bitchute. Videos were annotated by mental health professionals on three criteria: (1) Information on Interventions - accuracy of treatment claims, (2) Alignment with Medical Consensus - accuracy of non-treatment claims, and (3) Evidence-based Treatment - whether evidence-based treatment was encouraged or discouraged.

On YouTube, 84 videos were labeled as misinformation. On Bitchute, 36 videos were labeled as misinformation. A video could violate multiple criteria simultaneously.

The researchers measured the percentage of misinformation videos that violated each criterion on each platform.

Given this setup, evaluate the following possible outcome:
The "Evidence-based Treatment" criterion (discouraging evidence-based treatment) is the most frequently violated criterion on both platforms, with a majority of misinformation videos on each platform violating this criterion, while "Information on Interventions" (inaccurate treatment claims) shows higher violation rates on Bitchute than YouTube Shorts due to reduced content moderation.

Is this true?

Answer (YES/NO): NO